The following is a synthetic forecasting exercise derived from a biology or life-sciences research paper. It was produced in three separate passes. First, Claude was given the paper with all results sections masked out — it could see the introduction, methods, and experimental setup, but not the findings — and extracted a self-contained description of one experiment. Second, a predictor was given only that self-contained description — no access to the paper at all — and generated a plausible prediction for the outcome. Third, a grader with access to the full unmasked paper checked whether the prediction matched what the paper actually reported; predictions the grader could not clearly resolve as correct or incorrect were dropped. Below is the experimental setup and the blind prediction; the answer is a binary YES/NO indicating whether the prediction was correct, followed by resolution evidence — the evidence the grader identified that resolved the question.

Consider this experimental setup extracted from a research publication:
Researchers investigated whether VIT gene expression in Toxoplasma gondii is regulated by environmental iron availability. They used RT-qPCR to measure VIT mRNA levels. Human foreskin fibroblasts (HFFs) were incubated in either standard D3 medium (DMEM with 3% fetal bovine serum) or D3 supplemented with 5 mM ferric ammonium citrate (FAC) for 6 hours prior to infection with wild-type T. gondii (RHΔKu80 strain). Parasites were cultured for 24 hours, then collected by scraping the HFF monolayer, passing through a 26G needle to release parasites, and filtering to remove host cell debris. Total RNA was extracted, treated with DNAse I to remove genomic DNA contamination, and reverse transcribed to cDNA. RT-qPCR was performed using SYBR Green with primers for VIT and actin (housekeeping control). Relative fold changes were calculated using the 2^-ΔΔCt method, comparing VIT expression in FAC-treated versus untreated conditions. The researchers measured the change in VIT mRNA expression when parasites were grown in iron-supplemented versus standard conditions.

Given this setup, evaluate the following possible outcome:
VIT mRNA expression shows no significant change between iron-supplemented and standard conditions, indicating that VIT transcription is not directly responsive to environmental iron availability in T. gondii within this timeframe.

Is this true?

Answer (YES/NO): NO